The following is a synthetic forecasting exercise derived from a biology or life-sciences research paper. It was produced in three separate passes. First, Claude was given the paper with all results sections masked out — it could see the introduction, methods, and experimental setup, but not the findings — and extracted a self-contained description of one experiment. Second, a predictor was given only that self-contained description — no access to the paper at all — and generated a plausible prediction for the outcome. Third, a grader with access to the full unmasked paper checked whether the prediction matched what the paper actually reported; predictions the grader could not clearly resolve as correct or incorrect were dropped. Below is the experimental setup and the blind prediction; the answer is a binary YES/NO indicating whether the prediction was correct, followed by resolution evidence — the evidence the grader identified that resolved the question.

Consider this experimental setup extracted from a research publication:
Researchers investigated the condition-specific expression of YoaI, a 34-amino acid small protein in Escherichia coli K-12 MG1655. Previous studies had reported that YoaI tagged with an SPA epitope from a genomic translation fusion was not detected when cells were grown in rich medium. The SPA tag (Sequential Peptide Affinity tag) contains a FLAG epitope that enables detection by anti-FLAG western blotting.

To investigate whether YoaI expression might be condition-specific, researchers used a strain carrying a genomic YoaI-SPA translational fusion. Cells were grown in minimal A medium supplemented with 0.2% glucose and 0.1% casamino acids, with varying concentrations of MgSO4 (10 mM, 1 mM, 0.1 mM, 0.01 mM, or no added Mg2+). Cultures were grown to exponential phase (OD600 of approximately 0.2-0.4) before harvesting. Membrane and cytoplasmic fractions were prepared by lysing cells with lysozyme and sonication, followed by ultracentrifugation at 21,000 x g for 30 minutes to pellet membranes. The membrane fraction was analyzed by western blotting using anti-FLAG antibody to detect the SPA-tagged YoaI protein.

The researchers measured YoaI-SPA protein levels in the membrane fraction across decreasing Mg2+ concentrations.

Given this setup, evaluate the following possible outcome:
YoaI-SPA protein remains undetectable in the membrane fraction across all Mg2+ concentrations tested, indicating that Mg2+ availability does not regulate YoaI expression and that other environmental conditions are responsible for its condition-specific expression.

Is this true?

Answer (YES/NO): NO